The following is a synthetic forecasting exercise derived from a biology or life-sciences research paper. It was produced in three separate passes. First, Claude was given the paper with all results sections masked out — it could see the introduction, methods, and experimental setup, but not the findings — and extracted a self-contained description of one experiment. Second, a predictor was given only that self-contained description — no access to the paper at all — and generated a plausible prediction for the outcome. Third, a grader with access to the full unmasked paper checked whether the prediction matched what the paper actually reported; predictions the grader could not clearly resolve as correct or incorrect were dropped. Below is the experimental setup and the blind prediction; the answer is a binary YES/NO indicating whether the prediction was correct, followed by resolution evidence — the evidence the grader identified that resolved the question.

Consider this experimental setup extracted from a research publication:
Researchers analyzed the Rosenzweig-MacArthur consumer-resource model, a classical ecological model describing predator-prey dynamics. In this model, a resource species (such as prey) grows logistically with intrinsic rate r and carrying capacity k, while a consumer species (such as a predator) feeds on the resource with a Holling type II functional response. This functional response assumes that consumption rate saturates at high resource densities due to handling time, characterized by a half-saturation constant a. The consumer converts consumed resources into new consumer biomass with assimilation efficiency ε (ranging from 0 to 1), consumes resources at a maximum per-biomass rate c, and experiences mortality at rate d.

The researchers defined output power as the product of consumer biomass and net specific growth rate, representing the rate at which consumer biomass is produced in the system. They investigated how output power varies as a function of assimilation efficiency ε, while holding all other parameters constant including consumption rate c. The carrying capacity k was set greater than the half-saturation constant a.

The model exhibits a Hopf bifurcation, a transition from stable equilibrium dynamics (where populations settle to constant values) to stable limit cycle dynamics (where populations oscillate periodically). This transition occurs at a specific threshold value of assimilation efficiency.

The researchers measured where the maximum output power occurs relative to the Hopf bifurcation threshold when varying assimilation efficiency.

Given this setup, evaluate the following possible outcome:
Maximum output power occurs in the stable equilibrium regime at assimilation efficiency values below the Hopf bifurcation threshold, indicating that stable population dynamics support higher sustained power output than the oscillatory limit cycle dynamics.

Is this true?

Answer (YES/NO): NO